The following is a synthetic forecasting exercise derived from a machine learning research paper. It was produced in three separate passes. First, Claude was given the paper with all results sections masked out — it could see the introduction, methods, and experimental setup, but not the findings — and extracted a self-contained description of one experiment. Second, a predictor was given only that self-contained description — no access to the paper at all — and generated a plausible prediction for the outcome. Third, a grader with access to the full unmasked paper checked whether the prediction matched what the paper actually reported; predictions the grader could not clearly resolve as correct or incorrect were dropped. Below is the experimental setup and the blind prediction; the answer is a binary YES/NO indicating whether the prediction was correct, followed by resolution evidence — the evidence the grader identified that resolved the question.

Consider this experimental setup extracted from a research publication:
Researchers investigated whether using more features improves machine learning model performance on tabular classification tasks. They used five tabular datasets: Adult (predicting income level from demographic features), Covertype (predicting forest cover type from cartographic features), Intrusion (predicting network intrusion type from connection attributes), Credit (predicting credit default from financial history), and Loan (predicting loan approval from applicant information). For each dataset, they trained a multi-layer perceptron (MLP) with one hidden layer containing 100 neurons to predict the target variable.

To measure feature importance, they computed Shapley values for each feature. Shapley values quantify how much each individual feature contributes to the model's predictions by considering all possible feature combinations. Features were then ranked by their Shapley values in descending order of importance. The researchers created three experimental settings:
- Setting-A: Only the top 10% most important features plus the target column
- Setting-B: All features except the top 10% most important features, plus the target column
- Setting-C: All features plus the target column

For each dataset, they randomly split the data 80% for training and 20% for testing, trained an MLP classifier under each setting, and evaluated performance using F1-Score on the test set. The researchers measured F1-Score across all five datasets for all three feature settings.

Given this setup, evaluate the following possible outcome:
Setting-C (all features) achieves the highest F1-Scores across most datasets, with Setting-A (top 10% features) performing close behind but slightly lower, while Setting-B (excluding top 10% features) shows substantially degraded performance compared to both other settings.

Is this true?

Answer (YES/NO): NO